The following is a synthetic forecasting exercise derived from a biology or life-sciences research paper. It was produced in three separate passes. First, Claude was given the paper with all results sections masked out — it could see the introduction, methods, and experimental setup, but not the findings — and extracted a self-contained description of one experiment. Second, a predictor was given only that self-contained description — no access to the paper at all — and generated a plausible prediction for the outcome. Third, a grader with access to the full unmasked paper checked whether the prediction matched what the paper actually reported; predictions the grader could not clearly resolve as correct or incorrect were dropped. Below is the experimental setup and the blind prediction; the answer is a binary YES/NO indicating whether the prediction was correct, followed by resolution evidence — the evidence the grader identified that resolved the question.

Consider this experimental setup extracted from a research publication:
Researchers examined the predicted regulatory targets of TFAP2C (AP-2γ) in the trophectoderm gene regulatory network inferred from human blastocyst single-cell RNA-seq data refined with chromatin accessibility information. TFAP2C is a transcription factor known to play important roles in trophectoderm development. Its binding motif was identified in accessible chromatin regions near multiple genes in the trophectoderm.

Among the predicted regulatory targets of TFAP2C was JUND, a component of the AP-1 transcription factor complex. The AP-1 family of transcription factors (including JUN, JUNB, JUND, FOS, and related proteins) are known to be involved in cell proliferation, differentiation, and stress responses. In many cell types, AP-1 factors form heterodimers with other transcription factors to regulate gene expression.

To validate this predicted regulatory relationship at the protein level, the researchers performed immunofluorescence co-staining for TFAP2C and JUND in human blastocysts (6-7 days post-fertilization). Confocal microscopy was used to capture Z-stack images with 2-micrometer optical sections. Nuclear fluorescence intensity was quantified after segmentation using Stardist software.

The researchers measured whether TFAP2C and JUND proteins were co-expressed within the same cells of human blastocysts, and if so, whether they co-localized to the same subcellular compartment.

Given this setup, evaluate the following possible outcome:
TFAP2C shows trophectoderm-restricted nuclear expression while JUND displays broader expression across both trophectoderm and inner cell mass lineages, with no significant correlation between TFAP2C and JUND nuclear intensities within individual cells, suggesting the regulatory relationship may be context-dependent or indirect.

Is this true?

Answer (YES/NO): NO